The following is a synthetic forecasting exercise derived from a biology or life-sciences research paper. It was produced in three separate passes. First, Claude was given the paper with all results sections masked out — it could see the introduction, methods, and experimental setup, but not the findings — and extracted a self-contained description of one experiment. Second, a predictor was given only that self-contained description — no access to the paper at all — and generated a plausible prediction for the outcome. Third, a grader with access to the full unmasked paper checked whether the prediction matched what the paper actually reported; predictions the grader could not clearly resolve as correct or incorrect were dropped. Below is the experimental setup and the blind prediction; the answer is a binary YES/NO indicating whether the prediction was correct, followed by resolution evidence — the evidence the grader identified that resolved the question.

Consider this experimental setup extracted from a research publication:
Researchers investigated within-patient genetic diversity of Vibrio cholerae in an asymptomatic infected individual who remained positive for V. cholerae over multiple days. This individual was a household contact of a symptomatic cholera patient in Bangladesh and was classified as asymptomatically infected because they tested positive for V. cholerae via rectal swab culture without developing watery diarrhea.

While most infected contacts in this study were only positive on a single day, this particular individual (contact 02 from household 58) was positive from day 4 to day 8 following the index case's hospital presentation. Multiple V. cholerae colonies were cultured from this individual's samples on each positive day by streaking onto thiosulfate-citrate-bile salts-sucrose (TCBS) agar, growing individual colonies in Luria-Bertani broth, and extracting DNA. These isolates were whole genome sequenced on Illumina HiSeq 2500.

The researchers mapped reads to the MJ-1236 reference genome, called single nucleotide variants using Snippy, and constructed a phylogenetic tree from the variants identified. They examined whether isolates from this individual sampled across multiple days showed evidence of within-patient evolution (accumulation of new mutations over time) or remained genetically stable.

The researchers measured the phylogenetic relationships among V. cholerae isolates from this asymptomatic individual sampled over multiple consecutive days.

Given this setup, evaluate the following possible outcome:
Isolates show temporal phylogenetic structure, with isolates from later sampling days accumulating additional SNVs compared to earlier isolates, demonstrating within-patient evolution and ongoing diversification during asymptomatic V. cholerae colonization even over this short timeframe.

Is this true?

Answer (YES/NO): NO